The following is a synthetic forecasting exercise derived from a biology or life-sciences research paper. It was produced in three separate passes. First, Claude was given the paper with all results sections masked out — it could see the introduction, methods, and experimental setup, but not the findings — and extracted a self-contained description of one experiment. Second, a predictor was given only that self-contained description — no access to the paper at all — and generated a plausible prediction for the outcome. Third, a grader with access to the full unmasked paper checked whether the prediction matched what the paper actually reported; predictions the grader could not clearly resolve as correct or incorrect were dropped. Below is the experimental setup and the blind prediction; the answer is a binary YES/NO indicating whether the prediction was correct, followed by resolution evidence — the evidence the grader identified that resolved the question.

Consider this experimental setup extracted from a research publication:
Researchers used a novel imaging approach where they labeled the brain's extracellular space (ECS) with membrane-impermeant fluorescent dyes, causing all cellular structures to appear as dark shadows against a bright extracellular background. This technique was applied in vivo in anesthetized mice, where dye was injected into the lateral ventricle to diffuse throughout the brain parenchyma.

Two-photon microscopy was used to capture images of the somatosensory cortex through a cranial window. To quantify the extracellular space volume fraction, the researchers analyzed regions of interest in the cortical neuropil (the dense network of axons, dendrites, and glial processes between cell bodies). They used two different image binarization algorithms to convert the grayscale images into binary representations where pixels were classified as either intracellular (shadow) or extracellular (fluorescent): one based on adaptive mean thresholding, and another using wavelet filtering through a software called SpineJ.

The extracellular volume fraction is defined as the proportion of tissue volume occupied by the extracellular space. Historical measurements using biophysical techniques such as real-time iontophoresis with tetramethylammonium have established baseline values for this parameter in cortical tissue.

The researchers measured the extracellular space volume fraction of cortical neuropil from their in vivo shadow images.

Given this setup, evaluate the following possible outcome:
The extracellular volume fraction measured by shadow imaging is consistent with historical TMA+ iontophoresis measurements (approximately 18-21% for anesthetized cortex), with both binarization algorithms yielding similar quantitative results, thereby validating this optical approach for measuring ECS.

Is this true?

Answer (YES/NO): NO